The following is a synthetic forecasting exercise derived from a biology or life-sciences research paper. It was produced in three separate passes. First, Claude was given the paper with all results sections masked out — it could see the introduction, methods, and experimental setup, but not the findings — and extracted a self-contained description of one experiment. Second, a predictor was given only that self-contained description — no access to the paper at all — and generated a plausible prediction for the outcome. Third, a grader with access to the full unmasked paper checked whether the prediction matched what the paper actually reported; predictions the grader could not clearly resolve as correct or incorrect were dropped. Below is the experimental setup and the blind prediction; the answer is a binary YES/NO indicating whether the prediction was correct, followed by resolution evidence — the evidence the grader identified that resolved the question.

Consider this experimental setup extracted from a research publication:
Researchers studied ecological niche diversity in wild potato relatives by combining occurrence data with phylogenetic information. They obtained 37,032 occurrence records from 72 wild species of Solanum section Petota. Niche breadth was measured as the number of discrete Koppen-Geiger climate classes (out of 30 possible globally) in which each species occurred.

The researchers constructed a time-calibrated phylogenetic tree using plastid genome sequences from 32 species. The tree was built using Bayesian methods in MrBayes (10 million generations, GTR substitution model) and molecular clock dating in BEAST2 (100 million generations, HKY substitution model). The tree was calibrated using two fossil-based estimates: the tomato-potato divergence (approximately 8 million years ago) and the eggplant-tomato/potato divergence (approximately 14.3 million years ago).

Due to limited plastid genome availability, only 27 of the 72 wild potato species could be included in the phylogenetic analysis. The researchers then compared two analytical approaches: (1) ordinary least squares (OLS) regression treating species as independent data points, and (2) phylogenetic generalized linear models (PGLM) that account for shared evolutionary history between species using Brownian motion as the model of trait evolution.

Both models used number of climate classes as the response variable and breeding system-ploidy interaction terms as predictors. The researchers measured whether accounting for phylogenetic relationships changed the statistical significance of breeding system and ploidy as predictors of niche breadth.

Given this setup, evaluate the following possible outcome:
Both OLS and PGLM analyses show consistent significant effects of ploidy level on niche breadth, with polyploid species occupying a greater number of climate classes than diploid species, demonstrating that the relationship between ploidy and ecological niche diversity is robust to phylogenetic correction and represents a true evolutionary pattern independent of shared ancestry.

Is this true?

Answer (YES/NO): NO